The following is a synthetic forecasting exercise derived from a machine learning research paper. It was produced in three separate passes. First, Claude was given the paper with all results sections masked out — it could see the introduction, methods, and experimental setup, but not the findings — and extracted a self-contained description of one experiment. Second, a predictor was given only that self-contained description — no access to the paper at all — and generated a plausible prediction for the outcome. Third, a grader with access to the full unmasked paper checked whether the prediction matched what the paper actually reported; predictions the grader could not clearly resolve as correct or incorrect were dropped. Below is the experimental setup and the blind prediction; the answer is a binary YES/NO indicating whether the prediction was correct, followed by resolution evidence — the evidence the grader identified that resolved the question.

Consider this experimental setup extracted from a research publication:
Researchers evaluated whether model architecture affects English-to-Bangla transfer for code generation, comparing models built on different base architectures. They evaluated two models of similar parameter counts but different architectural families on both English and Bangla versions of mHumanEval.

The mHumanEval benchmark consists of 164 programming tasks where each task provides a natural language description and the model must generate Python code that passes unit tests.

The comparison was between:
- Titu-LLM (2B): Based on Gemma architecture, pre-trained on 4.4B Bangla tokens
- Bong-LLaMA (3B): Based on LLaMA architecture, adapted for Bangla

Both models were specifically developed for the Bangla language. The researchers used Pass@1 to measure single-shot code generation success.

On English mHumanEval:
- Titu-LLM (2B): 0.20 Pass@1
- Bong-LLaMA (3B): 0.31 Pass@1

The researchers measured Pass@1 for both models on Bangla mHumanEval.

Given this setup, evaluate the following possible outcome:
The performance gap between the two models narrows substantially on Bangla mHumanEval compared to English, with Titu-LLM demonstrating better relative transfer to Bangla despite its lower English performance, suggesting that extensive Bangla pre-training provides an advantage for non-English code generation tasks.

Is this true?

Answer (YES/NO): NO